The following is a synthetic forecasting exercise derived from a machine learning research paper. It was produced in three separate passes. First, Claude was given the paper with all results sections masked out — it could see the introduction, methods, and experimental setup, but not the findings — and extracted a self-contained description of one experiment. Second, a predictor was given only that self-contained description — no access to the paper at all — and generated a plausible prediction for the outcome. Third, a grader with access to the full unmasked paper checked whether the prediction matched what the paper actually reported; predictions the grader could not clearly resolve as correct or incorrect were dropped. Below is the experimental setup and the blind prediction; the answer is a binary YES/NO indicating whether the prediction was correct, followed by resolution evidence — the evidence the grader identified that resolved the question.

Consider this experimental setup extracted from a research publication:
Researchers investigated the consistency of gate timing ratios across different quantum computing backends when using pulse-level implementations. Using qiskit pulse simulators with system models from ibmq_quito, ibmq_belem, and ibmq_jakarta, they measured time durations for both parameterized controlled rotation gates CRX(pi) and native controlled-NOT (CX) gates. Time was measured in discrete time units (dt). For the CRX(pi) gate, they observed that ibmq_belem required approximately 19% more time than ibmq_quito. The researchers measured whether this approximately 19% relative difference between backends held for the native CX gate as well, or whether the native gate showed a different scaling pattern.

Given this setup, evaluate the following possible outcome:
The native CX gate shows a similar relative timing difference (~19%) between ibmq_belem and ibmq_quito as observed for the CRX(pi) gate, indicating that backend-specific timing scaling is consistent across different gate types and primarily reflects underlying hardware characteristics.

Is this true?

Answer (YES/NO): NO